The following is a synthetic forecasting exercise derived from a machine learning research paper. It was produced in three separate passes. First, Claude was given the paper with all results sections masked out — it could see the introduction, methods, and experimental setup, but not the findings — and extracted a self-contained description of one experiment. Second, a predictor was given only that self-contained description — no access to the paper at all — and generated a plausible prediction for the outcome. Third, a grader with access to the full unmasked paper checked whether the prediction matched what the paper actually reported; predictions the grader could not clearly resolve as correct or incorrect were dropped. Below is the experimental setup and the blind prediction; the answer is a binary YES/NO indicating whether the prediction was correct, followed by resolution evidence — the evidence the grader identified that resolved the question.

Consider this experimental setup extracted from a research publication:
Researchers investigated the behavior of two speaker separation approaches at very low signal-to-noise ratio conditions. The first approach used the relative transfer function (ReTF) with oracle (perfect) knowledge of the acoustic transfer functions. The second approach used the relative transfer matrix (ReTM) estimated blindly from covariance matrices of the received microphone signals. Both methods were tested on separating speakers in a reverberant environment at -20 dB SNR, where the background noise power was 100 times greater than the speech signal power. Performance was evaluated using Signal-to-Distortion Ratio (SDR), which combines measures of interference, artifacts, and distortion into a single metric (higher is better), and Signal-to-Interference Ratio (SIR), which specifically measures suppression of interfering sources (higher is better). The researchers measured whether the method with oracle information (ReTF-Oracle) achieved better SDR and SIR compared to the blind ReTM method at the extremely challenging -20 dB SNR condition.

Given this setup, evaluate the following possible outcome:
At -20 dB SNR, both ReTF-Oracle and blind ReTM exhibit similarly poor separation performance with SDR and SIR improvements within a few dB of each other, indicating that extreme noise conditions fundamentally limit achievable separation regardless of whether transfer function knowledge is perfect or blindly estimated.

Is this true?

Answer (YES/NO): NO